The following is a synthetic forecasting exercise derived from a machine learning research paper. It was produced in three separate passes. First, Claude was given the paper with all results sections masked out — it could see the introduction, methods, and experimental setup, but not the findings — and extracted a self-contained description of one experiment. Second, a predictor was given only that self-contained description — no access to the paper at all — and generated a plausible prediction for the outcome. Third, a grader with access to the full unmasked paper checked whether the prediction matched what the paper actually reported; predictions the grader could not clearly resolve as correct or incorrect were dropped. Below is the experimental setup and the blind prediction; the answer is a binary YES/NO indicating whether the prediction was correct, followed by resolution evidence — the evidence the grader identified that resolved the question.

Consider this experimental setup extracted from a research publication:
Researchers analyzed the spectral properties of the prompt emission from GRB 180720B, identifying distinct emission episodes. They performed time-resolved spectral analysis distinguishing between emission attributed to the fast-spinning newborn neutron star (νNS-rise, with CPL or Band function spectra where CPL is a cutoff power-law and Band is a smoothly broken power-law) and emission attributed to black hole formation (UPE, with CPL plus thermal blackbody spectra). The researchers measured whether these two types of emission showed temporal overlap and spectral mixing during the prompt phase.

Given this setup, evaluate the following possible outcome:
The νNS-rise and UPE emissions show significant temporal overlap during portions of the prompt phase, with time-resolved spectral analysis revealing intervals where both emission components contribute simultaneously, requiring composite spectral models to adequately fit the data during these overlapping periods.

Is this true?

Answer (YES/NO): NO